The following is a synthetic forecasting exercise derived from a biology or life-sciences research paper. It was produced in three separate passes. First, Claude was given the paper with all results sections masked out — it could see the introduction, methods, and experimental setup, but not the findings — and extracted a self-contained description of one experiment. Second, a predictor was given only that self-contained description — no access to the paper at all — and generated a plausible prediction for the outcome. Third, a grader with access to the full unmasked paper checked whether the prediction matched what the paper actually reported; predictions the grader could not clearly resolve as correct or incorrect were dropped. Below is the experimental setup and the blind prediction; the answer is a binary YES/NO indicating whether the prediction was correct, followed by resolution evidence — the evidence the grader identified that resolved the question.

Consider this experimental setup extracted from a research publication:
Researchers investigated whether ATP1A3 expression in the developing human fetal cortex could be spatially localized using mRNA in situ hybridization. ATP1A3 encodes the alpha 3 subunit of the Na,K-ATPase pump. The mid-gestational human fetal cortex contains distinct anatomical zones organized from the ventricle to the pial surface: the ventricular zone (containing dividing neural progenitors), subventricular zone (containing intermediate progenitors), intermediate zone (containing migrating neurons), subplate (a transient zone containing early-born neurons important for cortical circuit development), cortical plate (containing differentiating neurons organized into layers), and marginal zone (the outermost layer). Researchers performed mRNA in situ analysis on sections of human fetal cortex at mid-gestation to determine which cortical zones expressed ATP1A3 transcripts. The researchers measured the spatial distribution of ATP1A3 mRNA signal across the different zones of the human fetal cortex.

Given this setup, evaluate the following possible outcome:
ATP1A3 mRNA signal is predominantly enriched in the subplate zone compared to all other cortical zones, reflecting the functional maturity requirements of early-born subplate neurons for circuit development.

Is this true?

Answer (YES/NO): NO